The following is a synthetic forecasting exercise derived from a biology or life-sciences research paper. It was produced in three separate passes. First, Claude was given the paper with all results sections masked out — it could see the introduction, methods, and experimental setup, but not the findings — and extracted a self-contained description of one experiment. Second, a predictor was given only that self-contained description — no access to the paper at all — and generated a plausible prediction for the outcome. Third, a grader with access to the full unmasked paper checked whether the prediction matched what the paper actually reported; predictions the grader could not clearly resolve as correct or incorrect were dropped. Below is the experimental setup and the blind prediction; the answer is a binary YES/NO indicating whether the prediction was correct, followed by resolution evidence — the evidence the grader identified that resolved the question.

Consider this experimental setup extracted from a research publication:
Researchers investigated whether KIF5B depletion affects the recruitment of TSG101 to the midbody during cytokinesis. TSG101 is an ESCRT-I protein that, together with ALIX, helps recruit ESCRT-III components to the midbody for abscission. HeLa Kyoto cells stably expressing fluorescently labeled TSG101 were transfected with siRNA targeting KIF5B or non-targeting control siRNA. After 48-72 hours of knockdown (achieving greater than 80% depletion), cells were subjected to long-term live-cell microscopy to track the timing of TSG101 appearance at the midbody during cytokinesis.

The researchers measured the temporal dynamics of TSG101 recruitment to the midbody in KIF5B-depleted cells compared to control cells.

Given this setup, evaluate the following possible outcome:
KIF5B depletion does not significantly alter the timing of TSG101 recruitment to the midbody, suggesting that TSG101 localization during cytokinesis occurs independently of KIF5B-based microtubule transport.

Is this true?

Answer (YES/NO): NO